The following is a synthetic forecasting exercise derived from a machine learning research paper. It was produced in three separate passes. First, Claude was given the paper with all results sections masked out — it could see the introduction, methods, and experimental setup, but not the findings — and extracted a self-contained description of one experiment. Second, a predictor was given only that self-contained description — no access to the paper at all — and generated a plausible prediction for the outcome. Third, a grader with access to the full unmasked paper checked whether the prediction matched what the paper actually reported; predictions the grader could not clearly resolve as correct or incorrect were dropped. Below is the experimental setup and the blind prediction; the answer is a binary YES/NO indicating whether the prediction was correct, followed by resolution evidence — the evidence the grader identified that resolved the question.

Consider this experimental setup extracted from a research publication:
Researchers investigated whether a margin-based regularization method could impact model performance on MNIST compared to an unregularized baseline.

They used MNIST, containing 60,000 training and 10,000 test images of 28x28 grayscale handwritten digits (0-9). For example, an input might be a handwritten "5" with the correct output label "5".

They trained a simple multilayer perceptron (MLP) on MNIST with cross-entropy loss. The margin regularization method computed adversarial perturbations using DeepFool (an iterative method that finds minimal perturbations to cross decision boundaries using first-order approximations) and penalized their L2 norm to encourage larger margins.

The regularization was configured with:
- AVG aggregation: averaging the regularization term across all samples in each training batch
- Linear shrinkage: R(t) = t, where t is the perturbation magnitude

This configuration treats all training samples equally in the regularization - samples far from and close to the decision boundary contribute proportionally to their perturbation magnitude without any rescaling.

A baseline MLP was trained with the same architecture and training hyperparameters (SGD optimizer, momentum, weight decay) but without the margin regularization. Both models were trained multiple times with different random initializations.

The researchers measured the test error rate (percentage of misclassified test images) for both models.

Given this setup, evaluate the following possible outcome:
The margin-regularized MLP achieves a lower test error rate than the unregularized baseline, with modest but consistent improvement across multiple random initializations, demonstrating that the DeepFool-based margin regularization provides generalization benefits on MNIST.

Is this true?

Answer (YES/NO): NO